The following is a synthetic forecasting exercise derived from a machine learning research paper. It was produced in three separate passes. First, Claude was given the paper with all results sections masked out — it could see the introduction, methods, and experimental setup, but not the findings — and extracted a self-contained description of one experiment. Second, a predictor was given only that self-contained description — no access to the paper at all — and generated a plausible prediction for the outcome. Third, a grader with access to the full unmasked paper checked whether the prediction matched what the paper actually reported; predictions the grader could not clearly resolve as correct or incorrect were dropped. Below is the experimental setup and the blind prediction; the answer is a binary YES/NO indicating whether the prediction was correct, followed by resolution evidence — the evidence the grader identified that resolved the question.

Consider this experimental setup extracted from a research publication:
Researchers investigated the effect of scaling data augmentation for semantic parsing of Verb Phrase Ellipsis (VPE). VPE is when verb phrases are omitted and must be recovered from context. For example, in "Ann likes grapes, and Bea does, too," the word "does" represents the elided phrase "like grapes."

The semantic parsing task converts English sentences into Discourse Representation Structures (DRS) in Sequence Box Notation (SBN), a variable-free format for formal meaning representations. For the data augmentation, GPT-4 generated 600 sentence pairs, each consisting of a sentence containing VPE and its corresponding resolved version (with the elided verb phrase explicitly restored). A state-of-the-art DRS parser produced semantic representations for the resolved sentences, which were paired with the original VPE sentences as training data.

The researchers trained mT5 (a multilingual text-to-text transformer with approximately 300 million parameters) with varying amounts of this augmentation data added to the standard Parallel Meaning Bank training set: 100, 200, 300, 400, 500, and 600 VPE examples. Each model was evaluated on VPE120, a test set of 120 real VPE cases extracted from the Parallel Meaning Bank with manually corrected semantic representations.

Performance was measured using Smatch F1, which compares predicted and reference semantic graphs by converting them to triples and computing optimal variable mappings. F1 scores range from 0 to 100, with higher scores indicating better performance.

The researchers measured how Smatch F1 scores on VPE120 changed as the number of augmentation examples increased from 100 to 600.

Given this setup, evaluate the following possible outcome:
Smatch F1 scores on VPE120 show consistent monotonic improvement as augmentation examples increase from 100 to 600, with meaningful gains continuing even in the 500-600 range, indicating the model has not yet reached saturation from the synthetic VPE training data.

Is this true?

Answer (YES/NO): NO